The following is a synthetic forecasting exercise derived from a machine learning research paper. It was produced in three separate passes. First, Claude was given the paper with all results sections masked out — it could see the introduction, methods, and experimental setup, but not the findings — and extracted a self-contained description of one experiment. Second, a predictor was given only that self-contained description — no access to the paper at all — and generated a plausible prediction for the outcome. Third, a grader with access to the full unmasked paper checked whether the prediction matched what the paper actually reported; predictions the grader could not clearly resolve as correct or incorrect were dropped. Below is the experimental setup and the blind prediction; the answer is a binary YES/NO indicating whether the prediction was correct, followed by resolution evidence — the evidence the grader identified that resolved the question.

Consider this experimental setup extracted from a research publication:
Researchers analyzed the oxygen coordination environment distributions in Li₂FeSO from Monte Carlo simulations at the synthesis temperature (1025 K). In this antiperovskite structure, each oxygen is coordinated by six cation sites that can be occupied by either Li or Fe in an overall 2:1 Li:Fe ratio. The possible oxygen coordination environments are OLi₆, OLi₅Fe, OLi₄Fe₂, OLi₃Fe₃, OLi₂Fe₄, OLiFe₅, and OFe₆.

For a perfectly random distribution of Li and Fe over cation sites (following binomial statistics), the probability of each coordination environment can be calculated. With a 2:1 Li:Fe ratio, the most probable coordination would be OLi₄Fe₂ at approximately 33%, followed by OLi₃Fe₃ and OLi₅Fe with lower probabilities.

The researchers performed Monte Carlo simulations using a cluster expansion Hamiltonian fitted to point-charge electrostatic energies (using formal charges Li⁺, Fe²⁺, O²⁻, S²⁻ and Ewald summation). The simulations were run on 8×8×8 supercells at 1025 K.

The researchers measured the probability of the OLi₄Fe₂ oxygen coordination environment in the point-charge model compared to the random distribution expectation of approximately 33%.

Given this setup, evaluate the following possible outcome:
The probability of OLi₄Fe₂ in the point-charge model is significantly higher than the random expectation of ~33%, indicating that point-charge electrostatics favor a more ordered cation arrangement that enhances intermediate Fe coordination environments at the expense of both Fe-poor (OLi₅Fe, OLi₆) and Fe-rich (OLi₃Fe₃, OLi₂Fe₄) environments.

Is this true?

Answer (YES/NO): YES